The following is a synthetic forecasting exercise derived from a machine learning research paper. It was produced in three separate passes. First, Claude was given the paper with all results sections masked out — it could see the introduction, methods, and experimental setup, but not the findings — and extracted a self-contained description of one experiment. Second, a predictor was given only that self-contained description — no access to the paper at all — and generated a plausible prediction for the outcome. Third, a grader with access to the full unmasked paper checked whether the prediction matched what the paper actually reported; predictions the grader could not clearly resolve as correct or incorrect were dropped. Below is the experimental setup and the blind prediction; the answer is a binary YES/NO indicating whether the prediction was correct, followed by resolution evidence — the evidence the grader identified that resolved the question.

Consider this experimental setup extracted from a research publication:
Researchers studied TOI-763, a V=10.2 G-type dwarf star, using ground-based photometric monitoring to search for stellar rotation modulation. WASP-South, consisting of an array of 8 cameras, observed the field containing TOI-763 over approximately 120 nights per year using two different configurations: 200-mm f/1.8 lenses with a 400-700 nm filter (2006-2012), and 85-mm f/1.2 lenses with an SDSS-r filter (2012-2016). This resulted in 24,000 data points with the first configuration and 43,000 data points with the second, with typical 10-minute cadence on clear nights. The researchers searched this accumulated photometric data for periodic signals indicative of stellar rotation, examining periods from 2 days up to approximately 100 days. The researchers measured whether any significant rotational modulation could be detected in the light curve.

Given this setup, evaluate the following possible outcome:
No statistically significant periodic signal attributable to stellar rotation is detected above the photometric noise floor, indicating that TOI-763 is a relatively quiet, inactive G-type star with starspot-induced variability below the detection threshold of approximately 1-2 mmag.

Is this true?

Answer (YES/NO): YES